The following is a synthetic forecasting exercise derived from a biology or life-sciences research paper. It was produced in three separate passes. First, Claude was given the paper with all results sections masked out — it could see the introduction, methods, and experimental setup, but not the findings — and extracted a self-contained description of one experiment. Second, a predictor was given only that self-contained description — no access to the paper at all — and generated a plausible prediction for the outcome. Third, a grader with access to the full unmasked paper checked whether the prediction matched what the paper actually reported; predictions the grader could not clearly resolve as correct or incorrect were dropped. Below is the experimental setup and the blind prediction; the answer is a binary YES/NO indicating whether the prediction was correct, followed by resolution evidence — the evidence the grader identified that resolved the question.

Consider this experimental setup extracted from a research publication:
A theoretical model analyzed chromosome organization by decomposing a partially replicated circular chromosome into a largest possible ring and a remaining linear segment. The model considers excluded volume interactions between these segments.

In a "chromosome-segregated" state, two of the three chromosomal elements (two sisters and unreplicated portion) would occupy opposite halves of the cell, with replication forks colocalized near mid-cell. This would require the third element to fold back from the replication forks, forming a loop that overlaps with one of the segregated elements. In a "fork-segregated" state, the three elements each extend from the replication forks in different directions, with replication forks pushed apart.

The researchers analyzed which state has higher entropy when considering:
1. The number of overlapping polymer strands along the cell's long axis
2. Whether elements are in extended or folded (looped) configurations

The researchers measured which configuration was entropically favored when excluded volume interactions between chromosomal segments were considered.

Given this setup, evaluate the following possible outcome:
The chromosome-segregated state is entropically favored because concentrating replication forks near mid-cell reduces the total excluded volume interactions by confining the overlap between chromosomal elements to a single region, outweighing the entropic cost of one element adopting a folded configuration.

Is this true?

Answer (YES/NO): NO